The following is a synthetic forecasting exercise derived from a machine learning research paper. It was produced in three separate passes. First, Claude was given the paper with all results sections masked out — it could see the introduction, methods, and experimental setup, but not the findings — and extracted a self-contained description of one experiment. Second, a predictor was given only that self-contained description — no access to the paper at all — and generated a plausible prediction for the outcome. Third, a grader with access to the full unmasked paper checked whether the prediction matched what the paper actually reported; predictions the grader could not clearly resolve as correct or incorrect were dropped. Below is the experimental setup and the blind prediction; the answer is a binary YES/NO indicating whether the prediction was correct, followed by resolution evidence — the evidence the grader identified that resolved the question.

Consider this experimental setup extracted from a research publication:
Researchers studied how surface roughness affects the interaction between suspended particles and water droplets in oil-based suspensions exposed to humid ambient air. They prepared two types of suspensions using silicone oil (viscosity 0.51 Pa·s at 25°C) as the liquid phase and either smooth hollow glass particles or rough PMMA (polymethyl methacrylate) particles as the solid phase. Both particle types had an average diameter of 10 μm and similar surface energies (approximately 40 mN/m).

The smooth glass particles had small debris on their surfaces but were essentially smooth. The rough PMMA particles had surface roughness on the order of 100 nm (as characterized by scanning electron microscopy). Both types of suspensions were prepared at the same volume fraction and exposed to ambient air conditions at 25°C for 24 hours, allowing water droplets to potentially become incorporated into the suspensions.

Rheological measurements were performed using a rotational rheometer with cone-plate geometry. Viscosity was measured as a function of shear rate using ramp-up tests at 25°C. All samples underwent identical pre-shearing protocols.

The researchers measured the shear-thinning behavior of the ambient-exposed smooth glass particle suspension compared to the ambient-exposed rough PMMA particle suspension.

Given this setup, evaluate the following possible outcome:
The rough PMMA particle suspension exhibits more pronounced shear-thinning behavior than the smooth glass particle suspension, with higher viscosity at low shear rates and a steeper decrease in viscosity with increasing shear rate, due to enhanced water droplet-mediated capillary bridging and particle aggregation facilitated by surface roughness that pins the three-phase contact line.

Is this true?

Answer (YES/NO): YES